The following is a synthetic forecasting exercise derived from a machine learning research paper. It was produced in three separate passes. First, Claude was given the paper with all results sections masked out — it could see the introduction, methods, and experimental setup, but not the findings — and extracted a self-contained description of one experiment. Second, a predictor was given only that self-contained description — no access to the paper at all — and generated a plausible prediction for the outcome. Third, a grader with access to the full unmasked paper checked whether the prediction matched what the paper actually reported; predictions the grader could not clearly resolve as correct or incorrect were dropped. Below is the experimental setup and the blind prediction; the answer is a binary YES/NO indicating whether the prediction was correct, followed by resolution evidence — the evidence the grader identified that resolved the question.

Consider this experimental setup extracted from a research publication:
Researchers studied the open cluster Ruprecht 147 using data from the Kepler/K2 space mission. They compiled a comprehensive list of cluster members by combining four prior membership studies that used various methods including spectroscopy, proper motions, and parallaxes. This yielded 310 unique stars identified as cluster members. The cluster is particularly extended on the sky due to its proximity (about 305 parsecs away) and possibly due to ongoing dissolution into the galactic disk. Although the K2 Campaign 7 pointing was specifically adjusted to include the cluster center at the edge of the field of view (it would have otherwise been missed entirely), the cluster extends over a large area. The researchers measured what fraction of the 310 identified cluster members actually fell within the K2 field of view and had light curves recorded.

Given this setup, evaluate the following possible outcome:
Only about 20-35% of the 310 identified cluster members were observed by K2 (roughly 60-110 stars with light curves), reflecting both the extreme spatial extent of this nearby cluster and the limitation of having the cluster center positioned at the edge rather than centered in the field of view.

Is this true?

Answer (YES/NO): YES